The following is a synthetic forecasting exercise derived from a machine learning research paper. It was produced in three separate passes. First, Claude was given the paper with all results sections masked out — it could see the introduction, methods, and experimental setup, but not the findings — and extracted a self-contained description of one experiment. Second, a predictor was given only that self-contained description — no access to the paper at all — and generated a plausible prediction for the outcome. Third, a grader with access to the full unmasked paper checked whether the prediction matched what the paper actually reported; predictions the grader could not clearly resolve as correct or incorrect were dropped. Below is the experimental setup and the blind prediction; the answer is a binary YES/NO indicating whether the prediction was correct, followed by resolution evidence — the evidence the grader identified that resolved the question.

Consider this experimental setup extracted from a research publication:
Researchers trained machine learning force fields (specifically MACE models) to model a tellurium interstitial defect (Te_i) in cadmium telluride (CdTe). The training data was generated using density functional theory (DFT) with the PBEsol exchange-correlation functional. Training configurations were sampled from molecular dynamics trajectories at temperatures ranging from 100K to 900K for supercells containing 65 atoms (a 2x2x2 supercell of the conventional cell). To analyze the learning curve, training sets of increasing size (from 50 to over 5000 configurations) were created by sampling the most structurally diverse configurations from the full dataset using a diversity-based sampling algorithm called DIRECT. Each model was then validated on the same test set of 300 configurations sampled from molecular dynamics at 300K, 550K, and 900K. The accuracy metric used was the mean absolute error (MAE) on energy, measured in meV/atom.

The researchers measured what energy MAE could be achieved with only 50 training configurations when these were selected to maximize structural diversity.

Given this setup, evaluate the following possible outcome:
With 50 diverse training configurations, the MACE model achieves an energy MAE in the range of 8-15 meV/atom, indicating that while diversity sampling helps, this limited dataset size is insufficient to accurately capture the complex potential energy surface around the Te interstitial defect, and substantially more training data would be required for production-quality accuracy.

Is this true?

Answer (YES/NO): NO